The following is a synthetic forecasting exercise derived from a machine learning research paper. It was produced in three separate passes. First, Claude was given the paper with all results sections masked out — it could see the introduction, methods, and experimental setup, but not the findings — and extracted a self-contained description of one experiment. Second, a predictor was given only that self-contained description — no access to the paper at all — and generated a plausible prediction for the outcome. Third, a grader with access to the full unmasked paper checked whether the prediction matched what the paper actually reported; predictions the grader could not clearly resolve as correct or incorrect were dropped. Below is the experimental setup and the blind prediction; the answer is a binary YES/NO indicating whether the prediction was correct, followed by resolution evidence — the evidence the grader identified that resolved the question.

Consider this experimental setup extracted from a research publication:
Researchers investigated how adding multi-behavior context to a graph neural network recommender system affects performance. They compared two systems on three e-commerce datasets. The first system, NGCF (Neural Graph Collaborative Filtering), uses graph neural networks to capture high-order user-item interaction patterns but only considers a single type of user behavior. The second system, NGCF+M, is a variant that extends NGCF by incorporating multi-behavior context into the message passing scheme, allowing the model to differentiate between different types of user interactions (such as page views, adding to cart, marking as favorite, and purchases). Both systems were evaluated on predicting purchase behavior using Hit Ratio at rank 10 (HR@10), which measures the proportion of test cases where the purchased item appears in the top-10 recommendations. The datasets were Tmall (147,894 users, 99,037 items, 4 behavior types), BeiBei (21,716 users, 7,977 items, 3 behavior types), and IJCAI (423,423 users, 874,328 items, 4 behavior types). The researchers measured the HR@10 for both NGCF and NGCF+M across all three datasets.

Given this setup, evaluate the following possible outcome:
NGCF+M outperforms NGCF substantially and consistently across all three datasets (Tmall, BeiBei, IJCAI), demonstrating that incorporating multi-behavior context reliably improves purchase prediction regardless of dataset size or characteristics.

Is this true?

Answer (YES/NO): NO